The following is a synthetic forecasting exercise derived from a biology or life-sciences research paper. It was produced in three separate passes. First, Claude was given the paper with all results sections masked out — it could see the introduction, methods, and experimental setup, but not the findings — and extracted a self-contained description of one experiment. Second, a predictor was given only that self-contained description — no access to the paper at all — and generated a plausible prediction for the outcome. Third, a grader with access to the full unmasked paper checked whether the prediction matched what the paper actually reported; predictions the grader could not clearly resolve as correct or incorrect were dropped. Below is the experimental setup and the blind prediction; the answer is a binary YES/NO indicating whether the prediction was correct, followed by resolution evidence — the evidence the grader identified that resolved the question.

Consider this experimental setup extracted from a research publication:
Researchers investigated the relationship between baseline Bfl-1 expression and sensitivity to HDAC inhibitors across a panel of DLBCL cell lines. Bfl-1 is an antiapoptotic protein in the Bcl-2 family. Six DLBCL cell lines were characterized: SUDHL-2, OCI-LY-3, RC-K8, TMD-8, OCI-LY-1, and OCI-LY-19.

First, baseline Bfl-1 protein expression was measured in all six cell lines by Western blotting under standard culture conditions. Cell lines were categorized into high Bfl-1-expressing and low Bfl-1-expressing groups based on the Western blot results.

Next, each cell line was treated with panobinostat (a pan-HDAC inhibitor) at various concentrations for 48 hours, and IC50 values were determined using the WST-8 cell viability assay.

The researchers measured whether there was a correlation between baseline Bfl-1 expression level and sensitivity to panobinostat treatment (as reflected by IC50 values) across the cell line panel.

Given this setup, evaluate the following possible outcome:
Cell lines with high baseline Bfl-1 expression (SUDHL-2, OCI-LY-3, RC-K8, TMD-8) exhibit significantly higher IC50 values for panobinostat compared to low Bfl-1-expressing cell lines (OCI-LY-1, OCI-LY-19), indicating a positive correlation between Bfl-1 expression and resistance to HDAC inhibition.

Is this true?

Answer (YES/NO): NO